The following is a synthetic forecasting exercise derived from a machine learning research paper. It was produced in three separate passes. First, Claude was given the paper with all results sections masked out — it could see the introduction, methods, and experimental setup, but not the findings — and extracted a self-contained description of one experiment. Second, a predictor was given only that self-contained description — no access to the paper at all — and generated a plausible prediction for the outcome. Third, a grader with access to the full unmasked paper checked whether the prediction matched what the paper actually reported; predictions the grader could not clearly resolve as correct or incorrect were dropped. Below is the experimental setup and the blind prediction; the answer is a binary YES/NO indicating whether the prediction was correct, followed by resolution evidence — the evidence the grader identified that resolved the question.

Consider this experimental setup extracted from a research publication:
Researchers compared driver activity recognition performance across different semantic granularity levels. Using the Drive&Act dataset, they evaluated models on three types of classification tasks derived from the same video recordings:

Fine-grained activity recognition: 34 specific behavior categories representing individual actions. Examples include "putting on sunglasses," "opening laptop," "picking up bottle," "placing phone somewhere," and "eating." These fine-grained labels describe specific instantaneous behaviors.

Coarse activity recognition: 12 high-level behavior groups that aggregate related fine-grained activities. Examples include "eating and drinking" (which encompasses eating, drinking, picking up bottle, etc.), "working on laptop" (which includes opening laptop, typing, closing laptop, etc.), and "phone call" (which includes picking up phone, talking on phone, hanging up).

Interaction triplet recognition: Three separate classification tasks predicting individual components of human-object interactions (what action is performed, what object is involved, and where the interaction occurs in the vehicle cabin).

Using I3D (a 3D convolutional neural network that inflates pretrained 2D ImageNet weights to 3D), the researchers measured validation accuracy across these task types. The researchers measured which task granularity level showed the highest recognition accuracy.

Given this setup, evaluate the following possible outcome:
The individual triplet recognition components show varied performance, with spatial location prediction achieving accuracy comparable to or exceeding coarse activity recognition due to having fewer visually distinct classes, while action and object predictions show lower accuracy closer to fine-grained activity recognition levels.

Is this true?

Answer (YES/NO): YES